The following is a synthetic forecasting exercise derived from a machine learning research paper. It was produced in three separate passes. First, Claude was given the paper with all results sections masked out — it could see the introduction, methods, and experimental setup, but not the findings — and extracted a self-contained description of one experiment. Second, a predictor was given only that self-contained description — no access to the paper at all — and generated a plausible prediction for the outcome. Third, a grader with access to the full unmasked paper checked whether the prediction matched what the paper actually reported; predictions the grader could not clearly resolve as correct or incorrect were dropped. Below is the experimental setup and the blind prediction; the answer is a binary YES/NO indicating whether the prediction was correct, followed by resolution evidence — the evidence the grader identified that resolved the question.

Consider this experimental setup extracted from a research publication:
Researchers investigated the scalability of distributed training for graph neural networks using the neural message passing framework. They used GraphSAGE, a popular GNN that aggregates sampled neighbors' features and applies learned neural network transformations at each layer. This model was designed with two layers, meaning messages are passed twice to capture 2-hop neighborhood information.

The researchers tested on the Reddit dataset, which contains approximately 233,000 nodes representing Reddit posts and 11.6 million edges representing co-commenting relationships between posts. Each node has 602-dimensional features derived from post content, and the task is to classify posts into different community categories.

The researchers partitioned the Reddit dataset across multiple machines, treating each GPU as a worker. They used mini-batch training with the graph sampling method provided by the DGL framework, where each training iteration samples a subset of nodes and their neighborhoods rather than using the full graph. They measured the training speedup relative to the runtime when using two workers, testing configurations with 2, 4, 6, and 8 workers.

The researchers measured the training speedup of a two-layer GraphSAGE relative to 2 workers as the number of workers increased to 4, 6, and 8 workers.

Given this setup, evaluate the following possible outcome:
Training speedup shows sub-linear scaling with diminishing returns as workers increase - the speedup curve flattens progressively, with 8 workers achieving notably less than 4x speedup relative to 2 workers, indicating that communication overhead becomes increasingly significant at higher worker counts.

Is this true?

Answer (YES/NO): YES